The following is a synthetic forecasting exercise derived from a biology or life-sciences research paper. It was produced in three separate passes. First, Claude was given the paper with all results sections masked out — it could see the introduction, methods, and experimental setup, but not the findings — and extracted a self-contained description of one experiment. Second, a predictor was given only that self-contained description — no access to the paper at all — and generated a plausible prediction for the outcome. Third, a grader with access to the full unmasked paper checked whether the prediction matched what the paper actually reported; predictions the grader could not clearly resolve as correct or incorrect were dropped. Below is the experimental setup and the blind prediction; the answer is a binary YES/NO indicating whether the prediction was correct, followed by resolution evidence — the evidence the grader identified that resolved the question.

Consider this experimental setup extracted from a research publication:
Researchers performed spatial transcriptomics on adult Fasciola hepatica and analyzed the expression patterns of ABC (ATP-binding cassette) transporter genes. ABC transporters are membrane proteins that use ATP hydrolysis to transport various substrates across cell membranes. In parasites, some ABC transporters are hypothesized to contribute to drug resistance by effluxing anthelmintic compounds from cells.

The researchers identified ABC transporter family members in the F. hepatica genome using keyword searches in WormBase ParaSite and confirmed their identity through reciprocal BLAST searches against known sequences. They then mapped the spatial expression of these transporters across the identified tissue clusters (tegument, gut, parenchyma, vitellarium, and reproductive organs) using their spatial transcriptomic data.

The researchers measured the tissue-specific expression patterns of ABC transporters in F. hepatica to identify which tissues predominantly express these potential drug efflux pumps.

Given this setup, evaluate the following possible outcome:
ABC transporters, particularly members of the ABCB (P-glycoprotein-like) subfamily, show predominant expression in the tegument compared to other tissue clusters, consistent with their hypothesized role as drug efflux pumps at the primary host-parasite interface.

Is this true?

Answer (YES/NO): NO